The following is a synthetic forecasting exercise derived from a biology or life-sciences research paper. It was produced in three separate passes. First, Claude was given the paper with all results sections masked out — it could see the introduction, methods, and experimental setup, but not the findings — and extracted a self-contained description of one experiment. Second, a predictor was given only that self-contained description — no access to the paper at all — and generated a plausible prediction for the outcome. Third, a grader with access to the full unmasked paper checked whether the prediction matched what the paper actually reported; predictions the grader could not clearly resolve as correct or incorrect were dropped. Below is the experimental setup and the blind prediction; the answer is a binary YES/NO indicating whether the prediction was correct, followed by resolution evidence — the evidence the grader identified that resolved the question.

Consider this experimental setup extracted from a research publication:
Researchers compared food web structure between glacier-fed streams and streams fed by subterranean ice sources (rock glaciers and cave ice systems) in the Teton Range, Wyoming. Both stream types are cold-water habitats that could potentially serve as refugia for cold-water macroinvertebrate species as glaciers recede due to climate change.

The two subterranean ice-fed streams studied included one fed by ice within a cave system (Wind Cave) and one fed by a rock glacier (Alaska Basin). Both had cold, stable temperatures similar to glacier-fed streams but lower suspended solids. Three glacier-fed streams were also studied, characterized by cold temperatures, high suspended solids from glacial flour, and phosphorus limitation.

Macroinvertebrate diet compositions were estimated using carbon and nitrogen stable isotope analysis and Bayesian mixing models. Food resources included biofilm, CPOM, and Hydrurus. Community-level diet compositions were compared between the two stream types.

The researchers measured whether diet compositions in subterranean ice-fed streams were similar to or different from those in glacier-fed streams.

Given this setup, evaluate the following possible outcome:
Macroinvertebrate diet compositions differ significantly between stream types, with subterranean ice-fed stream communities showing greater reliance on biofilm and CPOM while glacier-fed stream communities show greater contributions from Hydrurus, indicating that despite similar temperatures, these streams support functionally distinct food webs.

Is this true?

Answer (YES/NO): NO